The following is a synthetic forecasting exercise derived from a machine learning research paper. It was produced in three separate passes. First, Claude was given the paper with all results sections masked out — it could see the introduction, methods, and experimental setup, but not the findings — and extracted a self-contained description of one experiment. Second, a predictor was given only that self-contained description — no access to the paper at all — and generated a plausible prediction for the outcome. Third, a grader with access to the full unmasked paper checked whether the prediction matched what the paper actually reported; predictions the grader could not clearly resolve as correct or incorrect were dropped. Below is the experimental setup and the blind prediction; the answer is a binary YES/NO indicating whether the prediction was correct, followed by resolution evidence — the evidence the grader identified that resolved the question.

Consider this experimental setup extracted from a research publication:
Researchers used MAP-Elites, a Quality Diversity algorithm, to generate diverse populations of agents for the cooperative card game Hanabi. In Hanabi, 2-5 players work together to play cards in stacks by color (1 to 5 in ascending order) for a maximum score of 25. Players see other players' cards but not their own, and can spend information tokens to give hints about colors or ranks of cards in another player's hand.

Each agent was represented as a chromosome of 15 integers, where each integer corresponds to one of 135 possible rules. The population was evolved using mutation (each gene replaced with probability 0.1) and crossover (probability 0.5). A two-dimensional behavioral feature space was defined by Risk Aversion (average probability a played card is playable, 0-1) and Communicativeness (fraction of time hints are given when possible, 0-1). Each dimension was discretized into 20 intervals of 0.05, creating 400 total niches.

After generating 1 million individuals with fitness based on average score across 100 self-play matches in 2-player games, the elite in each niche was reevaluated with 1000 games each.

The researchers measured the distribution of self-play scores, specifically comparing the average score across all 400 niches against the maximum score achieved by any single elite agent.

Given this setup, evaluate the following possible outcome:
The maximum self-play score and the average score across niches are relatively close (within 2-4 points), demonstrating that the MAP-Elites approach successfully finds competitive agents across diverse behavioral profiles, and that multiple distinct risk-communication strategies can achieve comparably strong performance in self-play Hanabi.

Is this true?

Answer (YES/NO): NO